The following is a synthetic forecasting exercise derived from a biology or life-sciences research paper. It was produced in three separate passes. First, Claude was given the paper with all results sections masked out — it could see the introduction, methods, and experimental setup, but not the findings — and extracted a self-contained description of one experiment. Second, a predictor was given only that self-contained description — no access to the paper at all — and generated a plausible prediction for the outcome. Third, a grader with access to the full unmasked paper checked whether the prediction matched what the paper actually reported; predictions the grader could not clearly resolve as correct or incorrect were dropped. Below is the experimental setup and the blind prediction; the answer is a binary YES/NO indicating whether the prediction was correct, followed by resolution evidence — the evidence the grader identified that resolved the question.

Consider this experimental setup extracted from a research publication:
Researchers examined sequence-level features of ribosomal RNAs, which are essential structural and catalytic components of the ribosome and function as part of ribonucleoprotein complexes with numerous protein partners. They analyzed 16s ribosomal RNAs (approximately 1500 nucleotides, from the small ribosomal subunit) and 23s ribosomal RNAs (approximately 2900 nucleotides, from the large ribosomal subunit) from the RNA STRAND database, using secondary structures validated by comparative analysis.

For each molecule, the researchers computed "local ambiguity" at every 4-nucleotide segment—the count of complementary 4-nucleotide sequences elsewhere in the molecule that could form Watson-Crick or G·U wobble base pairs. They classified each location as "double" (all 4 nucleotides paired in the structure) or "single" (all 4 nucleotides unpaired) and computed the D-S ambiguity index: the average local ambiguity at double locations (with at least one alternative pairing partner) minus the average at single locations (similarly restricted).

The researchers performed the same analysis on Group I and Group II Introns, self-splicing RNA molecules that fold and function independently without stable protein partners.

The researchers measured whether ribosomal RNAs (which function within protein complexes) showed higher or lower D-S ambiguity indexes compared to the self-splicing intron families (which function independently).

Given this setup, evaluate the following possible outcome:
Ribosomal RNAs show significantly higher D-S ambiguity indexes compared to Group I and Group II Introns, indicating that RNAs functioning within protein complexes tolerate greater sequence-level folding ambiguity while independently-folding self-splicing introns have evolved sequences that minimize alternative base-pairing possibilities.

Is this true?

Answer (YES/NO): YES